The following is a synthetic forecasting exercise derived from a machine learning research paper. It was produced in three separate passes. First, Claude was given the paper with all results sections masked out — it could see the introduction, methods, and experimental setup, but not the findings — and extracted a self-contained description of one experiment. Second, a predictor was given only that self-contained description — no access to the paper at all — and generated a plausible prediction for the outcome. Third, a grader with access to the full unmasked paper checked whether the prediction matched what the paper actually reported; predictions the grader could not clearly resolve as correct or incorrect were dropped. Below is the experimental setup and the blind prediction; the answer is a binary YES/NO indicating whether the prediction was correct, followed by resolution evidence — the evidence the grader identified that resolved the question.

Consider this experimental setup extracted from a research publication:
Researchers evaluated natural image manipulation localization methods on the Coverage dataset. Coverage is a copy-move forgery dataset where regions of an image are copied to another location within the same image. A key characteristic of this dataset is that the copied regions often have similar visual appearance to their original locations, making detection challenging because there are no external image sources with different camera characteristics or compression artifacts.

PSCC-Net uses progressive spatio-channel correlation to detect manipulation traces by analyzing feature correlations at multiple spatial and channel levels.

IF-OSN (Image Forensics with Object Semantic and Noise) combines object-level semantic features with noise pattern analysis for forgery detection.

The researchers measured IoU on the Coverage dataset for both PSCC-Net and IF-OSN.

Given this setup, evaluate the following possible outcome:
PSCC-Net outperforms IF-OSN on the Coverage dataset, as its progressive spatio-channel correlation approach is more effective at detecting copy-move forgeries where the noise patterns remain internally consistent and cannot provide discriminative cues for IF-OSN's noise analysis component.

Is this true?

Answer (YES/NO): YES